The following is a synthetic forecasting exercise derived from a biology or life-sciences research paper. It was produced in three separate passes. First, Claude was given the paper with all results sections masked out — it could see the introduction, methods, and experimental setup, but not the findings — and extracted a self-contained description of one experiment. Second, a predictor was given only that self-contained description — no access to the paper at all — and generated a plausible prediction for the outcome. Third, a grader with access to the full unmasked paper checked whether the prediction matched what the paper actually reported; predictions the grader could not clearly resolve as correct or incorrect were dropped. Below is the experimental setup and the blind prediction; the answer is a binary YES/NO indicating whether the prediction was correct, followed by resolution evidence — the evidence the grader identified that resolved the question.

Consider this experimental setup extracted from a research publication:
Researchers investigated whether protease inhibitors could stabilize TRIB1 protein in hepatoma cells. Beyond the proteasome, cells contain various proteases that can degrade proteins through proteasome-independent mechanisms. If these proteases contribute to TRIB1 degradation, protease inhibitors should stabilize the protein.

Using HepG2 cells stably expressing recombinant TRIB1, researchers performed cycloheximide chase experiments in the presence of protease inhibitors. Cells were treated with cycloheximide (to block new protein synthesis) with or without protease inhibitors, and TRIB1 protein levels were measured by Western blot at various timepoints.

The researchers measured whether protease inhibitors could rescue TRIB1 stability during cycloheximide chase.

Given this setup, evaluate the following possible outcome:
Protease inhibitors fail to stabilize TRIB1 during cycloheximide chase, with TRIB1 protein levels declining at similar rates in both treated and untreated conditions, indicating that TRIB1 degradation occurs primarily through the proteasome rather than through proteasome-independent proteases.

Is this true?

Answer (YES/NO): NO